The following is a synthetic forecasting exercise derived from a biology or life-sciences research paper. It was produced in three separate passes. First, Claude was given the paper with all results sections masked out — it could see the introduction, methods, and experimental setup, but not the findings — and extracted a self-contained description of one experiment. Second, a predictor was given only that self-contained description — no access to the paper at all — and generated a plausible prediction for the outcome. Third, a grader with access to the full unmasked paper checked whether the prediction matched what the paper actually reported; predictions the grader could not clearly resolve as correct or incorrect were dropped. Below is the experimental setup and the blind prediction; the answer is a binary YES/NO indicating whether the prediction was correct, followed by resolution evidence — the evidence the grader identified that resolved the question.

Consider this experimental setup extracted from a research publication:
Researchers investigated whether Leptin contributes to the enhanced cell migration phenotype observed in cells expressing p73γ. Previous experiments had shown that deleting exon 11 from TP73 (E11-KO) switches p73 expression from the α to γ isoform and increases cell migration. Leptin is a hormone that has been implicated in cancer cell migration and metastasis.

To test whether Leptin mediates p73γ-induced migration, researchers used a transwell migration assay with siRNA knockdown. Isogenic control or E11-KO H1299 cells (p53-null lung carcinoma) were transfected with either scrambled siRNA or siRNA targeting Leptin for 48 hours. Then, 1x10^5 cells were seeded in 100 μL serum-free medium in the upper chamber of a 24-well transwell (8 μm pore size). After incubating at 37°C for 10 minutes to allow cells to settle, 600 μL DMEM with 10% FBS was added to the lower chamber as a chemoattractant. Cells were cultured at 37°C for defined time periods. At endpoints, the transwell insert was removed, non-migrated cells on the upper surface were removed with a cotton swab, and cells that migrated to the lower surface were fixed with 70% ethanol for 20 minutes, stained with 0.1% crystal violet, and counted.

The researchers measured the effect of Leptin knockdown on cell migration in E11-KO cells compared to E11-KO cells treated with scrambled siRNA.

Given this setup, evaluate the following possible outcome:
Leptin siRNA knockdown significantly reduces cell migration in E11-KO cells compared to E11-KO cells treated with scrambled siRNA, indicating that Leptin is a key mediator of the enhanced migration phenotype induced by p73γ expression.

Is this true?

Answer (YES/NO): YES